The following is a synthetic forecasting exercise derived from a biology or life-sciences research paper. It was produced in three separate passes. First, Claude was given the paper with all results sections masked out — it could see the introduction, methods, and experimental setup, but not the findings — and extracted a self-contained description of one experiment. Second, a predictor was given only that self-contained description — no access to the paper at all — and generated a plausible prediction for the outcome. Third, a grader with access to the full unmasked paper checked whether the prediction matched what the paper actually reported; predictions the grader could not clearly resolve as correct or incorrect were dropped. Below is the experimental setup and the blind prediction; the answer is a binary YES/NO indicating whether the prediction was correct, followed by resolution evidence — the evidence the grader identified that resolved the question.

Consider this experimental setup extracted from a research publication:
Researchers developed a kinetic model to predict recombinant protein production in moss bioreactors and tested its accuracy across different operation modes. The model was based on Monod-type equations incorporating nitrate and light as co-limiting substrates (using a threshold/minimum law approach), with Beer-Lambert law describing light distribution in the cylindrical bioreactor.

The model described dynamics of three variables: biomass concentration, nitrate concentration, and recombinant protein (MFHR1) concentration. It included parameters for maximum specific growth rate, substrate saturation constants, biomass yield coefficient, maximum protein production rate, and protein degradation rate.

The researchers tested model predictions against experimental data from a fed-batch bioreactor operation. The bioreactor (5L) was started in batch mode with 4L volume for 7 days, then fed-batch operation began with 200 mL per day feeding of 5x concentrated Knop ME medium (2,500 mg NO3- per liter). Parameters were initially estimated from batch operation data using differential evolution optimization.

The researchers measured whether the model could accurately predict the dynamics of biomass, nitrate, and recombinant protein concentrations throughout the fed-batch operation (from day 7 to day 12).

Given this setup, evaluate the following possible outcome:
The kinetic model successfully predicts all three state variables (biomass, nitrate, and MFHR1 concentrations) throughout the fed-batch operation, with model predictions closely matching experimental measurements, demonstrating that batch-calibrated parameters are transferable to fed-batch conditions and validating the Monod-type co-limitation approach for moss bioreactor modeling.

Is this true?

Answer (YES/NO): NO